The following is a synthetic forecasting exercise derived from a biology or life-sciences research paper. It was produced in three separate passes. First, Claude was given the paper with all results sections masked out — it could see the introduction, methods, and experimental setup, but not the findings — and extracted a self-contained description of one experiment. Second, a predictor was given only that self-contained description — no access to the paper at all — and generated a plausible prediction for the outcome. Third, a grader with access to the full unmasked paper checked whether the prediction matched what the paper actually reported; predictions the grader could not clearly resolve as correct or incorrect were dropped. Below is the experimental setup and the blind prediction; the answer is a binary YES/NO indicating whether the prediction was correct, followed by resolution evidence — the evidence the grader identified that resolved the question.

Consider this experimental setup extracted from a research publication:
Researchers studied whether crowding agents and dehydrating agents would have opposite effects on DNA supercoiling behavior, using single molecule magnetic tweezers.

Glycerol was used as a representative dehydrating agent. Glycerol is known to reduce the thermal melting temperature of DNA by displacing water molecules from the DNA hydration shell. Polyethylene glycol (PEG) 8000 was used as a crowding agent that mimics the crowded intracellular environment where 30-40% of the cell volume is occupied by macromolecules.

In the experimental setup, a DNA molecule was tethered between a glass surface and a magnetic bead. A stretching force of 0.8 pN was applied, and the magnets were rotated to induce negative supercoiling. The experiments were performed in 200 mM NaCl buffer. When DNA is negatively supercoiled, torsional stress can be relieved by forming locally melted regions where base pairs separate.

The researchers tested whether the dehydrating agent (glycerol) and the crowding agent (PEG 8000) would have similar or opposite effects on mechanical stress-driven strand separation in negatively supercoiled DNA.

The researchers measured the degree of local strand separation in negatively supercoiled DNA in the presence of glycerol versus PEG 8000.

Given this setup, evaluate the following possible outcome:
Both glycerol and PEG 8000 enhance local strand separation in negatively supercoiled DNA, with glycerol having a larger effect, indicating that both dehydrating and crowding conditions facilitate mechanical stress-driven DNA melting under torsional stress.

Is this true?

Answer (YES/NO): NO